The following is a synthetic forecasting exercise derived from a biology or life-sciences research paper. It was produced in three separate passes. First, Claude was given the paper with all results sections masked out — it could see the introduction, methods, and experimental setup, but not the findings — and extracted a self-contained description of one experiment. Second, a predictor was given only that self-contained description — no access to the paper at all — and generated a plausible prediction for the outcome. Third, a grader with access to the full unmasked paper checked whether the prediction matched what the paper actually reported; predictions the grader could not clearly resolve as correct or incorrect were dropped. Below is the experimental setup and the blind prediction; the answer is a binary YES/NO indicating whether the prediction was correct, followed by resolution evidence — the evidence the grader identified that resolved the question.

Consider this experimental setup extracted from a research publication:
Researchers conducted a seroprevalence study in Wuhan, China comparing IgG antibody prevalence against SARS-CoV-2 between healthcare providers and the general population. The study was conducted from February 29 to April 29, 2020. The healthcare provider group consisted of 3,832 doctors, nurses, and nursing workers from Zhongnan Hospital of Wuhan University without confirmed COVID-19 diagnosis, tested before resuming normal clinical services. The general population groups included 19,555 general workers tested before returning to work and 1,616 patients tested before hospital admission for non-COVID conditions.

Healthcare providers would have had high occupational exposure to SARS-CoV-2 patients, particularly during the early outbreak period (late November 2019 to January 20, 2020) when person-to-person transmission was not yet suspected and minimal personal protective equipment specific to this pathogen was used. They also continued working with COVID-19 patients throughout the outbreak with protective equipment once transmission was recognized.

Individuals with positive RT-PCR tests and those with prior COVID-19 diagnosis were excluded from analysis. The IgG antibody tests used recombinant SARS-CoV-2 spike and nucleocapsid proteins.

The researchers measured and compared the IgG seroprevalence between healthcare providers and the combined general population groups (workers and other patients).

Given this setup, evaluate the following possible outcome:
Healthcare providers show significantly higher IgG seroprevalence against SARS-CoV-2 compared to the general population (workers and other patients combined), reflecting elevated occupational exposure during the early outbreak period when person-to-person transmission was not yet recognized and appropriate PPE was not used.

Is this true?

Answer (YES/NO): NO